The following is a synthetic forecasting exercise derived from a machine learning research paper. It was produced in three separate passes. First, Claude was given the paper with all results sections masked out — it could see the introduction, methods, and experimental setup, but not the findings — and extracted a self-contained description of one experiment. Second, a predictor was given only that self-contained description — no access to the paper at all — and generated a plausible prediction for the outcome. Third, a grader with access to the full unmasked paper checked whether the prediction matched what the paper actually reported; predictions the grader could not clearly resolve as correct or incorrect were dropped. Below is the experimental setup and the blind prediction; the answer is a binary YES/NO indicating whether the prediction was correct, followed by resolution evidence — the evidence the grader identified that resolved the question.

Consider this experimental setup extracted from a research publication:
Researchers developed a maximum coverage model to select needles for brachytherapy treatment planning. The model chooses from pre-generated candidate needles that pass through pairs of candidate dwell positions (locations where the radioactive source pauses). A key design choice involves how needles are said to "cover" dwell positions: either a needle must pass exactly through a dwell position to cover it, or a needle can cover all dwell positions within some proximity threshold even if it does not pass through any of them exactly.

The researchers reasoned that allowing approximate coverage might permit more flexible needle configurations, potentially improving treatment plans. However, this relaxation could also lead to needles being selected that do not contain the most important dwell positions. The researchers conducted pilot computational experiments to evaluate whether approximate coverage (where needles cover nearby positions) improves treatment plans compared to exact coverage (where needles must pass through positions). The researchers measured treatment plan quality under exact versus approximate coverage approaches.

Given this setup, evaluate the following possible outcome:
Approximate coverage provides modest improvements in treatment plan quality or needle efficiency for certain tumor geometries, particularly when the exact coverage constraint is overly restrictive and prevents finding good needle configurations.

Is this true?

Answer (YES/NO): NO